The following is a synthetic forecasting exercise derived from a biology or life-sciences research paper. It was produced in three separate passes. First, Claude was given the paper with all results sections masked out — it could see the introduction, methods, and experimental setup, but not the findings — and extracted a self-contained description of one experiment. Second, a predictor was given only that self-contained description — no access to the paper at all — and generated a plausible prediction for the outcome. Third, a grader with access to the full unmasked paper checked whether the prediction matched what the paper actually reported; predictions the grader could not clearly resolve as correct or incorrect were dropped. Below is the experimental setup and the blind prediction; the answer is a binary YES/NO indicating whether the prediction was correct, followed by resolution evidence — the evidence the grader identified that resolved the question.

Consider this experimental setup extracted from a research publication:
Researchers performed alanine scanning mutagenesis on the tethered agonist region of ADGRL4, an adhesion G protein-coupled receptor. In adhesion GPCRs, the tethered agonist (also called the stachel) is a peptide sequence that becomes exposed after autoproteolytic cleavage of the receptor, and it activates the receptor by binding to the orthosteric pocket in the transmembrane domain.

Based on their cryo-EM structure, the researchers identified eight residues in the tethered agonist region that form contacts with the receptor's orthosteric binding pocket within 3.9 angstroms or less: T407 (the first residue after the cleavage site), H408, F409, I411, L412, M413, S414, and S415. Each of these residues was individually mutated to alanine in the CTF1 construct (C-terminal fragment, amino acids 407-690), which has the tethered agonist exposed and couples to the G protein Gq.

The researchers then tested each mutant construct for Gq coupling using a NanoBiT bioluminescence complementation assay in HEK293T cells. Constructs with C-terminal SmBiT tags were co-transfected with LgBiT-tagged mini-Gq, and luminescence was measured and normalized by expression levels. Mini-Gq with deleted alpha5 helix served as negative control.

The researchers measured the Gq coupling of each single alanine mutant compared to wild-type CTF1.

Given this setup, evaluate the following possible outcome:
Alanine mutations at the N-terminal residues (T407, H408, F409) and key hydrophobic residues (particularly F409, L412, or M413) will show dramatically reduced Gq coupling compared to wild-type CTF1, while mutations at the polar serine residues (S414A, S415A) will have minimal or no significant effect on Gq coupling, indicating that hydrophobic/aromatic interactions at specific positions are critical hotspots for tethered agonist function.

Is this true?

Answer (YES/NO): NO